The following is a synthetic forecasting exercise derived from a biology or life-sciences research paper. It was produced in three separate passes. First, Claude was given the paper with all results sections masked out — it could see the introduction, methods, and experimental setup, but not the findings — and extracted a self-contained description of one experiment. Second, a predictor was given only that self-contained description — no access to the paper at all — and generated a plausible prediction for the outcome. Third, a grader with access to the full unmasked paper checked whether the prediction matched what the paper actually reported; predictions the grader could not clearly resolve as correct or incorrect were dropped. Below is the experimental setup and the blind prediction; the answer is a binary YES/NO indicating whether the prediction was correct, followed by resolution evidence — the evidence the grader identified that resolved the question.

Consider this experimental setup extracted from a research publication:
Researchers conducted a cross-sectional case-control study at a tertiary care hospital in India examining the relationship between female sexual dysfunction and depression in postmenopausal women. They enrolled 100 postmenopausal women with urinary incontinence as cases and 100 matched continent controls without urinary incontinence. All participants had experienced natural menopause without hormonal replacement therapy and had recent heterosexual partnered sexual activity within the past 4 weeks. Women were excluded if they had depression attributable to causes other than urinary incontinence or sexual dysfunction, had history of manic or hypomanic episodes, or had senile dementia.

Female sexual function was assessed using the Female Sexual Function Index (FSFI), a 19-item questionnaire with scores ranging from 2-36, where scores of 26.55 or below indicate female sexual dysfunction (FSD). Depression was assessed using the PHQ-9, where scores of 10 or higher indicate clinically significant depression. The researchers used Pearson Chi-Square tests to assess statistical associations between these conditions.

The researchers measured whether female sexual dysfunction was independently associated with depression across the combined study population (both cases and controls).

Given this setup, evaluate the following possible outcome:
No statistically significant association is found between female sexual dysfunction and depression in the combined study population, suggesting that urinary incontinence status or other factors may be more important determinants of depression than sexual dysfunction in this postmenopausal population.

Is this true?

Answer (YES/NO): NO